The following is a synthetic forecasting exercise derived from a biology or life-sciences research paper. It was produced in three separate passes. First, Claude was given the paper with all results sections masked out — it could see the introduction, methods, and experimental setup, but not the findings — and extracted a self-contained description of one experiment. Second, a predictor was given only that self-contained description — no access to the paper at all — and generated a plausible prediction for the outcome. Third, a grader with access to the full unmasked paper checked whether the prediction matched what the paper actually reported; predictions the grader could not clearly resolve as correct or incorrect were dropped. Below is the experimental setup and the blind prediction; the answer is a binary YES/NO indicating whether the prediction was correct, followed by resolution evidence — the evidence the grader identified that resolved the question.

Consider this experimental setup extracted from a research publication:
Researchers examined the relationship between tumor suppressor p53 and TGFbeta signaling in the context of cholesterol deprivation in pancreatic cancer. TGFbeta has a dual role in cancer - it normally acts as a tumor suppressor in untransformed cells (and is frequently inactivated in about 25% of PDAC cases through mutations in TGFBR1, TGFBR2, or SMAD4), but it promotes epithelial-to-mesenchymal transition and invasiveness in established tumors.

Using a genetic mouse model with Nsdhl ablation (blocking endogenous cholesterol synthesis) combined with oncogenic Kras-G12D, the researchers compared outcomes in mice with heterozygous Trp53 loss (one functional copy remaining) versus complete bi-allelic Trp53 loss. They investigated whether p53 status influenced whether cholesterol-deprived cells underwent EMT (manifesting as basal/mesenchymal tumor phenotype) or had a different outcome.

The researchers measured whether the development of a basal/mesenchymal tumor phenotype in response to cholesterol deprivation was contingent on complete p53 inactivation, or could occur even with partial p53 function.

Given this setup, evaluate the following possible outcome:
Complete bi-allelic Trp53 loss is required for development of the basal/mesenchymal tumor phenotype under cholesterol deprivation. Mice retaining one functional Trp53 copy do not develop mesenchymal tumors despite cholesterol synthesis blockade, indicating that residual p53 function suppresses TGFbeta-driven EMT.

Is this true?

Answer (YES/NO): NO